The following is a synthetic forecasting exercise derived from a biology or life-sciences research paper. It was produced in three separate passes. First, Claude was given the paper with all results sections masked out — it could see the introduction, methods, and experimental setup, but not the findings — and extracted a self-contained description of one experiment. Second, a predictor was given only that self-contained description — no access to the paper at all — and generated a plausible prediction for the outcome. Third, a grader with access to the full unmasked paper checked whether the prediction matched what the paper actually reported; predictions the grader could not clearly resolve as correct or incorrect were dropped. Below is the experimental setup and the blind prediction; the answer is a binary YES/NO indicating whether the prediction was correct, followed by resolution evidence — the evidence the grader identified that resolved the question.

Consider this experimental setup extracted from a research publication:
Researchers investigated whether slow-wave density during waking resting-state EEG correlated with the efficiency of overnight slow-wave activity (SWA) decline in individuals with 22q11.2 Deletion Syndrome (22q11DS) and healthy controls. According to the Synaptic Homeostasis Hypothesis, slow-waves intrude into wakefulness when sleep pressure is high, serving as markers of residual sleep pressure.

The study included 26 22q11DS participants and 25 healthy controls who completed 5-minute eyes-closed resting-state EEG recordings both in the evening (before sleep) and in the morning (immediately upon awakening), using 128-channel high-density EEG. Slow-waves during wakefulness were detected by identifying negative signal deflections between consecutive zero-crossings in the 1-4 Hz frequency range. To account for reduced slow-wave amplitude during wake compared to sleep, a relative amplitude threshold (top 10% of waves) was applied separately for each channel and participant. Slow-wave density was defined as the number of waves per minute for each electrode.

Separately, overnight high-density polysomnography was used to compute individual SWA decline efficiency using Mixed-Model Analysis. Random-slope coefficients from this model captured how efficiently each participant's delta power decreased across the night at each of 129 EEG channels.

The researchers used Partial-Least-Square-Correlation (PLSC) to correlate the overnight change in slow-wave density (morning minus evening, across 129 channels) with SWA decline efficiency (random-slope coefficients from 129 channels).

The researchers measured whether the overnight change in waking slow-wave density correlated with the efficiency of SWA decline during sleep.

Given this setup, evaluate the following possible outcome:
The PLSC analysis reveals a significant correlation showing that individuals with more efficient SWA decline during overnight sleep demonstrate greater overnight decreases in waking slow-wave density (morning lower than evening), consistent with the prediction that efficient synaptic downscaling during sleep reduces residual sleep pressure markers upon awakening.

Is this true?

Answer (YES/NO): YES